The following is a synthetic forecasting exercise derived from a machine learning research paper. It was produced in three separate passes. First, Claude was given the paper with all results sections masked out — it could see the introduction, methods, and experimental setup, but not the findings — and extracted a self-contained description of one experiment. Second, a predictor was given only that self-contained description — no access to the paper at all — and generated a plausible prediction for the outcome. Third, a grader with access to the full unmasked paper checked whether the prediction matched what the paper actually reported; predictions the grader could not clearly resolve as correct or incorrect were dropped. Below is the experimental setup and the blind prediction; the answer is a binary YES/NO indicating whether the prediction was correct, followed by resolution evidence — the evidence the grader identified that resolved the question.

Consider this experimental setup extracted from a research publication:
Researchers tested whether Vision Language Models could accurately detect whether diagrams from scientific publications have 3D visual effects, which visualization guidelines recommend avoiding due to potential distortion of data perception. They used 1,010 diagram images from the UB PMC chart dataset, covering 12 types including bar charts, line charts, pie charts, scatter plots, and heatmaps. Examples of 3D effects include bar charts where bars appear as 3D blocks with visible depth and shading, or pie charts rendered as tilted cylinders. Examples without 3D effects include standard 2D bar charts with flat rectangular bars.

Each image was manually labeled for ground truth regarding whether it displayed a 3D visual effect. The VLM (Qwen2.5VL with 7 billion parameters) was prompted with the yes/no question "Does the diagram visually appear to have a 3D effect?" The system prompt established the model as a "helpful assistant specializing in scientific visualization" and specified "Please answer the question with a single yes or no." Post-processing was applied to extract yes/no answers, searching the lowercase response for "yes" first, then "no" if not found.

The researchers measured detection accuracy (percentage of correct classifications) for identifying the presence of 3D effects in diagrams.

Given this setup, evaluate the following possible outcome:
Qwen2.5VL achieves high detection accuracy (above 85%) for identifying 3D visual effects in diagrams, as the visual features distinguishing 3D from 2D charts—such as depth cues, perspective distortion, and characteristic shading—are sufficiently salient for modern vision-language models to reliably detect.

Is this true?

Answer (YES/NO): YES